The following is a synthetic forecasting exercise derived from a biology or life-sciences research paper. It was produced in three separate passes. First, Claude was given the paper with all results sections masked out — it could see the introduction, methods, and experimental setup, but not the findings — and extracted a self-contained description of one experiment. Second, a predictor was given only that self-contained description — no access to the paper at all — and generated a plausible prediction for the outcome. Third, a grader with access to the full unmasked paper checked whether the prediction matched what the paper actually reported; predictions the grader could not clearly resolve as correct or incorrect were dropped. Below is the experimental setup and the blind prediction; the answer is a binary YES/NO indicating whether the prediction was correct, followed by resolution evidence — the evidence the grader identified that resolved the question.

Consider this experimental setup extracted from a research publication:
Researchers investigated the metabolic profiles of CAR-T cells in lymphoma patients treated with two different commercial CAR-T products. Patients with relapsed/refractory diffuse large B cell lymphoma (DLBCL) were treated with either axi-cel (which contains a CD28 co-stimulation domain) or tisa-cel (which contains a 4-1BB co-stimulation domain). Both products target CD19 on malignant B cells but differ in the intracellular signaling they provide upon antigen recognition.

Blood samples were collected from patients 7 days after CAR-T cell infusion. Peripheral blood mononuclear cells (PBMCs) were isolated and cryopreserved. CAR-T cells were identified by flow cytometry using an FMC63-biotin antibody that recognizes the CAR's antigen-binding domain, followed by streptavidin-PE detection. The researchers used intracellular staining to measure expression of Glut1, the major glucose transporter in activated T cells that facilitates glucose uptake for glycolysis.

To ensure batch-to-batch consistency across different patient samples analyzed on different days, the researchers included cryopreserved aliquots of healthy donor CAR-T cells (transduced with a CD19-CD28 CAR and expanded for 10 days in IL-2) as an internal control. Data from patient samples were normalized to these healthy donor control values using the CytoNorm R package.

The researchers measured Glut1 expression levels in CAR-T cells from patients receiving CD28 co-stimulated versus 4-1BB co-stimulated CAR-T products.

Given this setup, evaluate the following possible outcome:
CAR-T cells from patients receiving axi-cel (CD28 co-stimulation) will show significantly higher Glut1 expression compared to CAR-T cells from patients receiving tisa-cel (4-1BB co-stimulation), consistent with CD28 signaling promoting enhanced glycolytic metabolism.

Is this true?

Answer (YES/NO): YES